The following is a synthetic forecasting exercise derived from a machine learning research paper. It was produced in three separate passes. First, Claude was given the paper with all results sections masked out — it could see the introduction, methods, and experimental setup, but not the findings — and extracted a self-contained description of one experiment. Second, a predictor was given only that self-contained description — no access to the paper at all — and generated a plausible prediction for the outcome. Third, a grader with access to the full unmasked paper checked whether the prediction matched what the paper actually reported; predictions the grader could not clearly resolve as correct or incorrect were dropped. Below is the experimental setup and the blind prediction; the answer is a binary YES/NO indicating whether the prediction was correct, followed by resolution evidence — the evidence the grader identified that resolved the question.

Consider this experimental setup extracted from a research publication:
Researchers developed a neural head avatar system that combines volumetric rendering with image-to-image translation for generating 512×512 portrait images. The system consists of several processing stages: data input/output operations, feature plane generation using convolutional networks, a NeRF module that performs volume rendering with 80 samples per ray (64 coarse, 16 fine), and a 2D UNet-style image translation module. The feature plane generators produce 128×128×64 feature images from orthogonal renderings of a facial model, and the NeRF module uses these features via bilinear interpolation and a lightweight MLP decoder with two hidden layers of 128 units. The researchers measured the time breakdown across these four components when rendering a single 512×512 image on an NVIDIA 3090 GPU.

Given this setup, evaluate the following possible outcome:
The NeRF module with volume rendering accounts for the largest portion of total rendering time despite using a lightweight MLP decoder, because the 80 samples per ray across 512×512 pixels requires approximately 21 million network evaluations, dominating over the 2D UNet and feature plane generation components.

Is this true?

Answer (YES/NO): YES